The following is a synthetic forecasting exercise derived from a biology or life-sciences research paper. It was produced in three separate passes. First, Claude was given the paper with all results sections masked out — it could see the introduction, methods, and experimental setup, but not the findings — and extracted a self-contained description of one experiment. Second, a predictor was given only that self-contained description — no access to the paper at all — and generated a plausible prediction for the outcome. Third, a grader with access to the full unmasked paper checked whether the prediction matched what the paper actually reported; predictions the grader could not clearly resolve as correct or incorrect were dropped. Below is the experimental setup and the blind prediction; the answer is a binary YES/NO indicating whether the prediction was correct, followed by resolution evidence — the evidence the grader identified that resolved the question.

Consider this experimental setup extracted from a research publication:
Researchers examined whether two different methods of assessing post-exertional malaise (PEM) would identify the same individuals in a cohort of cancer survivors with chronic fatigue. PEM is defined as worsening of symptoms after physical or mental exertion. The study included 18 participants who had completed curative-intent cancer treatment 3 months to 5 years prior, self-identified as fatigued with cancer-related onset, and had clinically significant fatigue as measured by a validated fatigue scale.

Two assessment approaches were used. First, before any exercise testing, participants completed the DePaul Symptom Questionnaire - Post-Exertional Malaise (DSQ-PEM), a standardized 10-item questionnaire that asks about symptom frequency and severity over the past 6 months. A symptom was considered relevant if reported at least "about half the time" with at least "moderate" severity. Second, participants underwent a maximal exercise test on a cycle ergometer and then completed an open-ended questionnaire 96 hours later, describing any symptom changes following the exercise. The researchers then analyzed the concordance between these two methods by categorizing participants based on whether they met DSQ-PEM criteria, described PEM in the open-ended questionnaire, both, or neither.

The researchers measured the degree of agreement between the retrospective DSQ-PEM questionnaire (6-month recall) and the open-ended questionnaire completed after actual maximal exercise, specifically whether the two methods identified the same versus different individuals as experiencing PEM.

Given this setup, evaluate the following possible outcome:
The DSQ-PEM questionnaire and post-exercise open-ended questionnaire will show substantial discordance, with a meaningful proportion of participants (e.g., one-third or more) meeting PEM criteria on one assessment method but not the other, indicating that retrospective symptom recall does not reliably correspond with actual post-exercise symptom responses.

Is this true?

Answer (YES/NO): NO